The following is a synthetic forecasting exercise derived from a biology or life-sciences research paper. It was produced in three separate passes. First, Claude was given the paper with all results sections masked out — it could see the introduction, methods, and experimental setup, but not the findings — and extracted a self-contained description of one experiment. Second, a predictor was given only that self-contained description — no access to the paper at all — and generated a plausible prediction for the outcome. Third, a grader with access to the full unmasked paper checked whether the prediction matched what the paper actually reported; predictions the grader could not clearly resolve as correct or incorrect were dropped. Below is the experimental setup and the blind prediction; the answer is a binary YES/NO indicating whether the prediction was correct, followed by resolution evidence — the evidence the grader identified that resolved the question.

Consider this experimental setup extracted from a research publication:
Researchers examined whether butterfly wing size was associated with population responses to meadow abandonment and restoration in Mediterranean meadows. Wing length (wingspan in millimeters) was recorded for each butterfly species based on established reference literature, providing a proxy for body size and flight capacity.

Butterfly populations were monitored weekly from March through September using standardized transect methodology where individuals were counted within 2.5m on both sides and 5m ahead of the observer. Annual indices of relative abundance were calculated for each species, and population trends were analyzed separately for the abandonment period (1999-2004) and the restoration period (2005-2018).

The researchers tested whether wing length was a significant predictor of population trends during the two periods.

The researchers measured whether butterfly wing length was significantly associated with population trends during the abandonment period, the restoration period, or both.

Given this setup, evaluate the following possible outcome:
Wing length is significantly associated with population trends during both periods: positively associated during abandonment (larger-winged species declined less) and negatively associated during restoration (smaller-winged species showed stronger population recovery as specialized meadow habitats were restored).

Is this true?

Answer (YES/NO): NO